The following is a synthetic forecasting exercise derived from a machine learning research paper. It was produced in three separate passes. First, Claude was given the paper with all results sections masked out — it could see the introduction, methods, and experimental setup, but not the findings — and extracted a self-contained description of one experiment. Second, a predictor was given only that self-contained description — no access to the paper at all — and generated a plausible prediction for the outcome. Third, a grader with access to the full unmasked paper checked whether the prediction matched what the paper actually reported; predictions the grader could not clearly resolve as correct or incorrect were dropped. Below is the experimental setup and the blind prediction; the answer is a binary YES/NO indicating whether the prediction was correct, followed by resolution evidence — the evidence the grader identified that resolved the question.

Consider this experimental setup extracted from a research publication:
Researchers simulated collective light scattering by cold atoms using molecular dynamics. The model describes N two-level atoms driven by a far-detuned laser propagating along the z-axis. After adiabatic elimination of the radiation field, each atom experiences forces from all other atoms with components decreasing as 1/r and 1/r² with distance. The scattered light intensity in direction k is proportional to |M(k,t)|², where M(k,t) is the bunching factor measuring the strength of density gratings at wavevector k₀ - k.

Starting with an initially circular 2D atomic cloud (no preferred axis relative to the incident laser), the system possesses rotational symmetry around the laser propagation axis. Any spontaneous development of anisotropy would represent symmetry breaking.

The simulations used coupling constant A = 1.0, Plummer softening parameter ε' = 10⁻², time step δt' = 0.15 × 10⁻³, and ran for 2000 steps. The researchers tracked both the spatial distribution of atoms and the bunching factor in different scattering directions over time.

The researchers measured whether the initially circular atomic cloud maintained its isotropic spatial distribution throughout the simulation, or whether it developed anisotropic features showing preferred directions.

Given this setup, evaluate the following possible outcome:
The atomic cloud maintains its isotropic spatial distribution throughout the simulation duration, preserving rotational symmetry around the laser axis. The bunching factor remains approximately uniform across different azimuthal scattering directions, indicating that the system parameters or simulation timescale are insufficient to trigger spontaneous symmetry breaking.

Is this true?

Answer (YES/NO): NO